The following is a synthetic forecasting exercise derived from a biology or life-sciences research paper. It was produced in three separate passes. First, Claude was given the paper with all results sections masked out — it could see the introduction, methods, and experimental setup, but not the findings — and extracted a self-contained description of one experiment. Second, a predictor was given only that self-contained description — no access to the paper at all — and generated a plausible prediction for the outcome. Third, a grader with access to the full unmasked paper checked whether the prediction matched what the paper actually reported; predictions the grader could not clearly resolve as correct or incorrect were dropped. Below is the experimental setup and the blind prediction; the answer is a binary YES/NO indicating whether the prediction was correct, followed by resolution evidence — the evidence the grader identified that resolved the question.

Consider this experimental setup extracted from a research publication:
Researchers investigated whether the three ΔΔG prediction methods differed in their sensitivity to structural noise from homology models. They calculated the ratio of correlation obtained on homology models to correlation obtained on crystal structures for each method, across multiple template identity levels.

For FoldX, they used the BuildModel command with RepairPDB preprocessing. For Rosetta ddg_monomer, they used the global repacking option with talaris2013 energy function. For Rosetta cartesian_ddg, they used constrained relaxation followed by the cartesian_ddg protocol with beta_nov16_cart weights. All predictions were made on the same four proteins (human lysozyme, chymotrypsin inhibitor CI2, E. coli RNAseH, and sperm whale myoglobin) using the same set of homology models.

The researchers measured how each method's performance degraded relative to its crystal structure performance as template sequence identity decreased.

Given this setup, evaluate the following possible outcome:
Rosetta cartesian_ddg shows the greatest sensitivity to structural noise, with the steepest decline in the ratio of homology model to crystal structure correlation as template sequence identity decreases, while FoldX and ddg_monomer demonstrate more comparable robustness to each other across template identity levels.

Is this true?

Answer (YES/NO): NO